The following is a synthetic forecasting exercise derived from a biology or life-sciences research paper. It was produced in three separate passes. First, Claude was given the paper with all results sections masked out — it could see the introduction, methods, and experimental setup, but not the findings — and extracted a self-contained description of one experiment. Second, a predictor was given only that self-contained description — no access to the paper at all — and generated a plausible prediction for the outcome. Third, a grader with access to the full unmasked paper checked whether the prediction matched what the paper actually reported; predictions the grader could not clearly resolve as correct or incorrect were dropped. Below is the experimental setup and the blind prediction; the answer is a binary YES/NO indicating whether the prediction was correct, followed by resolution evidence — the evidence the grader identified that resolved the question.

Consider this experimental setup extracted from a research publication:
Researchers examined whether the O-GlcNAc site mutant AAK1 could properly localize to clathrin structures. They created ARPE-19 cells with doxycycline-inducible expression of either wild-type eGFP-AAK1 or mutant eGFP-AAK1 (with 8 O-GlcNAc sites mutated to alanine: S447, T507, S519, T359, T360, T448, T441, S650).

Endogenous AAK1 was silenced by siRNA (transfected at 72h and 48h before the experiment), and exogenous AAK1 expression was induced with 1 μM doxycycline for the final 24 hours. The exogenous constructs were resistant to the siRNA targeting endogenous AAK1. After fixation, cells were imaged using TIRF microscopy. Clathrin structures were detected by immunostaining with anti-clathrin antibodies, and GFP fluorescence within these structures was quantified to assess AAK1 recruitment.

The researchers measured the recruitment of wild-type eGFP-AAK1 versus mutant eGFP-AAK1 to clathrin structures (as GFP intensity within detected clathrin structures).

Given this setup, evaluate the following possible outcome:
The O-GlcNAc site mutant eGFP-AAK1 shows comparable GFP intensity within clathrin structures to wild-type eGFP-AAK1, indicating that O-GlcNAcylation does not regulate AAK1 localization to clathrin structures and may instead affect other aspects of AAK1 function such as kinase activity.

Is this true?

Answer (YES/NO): NO